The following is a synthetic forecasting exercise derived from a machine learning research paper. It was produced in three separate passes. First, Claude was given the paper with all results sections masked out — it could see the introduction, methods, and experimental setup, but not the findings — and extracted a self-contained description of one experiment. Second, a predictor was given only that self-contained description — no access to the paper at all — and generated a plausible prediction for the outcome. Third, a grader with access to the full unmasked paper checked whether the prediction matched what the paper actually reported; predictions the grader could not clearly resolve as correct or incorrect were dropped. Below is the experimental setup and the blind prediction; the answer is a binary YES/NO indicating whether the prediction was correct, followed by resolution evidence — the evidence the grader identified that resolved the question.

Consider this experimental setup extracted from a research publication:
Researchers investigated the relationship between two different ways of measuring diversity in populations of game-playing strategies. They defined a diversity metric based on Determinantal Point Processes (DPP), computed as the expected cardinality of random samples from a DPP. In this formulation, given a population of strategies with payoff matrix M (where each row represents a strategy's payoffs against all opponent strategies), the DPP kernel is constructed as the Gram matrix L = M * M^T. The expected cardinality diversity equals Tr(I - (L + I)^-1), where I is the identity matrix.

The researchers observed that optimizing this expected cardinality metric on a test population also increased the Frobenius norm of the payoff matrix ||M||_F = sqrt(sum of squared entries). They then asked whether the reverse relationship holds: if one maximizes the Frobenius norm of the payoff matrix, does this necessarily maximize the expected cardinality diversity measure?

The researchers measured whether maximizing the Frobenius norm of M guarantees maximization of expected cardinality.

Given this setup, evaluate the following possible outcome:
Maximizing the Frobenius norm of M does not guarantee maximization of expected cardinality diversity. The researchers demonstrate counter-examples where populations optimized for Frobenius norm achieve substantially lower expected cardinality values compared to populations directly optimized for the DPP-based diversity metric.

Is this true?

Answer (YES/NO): YES